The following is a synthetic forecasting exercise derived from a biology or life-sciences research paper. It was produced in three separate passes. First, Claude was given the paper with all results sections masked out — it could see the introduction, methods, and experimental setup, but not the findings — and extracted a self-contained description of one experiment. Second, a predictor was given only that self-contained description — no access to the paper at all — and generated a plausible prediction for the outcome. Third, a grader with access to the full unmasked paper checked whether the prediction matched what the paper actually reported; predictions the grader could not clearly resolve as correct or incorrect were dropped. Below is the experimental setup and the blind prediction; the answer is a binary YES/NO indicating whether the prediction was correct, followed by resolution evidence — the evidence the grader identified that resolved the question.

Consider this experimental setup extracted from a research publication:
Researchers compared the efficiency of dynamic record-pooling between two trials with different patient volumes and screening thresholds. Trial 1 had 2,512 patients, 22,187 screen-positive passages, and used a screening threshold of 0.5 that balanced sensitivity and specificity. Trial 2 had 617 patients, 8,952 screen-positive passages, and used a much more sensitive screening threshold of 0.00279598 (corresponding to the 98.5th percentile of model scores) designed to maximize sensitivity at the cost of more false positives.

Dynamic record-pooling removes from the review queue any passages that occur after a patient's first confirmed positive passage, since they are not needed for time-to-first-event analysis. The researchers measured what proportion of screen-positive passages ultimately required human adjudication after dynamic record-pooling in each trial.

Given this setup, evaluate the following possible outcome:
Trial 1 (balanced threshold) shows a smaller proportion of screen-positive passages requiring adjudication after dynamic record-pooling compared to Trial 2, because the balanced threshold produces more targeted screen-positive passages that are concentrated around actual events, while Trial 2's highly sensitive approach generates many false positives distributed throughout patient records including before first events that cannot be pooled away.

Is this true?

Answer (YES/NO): YES